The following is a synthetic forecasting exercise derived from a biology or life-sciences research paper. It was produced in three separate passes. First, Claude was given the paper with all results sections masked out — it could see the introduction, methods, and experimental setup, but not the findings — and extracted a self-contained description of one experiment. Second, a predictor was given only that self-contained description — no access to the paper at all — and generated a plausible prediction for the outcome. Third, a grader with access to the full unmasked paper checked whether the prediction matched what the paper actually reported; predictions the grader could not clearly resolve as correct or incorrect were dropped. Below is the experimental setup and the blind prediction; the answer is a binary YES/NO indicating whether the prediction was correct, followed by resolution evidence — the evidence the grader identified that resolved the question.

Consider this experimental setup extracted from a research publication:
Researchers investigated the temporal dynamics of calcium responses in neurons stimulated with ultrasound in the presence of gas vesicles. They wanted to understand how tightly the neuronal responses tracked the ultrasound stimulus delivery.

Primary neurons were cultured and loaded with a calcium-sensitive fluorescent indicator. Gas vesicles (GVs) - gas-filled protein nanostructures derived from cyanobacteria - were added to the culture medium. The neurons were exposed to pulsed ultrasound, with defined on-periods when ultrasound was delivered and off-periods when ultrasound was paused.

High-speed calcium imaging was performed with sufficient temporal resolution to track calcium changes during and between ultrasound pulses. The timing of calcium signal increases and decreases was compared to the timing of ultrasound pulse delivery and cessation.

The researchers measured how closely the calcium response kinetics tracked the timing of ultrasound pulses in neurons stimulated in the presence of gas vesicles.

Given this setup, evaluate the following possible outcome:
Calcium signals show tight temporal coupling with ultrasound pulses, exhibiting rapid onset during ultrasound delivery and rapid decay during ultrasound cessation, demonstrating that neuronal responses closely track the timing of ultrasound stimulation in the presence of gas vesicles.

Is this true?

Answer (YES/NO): NO